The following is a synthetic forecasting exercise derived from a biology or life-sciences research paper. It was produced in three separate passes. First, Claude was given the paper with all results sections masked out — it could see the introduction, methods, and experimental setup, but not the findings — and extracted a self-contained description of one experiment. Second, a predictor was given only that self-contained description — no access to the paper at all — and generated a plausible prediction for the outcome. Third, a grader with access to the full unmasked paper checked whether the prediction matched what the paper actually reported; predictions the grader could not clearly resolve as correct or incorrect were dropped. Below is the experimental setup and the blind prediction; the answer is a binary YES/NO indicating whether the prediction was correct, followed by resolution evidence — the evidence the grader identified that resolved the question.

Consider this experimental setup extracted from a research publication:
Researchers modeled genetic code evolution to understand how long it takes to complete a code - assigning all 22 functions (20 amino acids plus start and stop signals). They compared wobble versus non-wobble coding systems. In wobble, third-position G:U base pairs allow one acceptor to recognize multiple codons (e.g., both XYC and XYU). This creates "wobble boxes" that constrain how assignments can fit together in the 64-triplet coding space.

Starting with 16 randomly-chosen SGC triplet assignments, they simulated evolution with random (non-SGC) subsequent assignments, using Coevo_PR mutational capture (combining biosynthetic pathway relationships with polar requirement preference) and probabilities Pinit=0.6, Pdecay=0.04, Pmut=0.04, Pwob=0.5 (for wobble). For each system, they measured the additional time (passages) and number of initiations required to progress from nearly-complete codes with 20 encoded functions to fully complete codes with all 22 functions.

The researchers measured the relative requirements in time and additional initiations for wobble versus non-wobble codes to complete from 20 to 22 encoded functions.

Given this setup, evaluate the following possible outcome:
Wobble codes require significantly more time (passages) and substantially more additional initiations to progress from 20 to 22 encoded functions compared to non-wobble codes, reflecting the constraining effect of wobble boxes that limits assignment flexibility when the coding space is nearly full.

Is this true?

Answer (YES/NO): YES